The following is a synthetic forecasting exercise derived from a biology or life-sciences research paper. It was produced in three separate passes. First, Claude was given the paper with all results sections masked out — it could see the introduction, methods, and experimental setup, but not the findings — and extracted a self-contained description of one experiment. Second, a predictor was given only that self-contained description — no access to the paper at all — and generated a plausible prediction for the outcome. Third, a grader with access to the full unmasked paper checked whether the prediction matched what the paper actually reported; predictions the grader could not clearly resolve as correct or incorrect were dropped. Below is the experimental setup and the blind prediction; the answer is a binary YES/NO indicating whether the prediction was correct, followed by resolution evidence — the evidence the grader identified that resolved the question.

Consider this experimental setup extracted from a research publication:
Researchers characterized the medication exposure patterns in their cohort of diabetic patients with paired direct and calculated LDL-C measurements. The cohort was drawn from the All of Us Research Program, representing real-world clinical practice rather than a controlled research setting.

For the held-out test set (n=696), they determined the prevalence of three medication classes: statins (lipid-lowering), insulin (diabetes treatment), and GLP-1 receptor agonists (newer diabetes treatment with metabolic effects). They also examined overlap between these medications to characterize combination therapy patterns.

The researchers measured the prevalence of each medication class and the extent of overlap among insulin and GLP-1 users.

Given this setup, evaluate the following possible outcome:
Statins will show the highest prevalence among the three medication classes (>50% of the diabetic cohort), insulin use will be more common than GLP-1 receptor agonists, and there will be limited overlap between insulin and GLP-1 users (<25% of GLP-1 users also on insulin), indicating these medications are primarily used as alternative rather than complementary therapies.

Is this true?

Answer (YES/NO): NO